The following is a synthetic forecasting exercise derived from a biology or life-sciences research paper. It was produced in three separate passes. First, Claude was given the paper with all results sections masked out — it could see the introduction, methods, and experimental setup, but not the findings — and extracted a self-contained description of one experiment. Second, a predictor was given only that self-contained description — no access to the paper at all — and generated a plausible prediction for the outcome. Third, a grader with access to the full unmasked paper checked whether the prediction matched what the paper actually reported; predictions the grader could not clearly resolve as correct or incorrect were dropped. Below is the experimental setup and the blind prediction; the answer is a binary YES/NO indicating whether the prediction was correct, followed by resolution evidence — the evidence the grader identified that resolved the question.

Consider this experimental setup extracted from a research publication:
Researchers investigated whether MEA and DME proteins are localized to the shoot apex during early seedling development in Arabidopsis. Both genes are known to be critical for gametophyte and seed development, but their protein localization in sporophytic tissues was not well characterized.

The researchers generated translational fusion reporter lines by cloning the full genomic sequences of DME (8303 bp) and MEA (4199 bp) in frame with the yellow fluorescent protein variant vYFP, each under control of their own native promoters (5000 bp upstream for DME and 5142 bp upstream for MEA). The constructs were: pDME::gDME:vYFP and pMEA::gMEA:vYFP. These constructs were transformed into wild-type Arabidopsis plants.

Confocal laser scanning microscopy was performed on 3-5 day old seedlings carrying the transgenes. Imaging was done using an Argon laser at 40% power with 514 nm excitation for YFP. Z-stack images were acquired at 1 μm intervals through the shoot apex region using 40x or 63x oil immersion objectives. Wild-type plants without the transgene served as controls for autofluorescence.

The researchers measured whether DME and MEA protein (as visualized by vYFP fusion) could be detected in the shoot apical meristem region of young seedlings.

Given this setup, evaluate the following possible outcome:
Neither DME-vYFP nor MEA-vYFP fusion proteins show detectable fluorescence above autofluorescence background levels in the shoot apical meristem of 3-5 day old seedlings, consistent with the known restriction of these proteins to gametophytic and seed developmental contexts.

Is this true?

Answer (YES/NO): NO